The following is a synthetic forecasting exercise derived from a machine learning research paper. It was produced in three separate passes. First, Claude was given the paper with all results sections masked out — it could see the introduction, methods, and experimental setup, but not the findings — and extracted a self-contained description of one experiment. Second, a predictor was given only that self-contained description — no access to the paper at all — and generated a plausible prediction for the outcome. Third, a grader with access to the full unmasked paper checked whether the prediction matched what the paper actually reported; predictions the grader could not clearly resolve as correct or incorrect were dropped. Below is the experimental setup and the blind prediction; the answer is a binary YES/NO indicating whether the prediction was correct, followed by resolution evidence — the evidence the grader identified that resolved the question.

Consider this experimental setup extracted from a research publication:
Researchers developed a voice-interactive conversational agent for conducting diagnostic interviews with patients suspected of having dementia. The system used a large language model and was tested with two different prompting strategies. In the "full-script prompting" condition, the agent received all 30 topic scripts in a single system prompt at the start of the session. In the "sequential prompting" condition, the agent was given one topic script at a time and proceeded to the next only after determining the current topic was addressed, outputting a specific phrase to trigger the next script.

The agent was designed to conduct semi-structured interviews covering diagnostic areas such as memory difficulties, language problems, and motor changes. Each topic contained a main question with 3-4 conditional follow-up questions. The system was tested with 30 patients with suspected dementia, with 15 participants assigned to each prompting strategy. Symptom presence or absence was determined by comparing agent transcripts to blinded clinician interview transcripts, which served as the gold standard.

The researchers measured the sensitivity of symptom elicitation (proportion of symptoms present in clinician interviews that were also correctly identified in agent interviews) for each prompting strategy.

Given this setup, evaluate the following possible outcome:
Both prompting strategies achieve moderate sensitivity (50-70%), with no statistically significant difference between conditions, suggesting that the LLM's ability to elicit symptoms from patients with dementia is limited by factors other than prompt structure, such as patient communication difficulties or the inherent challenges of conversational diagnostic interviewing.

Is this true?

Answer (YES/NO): NO